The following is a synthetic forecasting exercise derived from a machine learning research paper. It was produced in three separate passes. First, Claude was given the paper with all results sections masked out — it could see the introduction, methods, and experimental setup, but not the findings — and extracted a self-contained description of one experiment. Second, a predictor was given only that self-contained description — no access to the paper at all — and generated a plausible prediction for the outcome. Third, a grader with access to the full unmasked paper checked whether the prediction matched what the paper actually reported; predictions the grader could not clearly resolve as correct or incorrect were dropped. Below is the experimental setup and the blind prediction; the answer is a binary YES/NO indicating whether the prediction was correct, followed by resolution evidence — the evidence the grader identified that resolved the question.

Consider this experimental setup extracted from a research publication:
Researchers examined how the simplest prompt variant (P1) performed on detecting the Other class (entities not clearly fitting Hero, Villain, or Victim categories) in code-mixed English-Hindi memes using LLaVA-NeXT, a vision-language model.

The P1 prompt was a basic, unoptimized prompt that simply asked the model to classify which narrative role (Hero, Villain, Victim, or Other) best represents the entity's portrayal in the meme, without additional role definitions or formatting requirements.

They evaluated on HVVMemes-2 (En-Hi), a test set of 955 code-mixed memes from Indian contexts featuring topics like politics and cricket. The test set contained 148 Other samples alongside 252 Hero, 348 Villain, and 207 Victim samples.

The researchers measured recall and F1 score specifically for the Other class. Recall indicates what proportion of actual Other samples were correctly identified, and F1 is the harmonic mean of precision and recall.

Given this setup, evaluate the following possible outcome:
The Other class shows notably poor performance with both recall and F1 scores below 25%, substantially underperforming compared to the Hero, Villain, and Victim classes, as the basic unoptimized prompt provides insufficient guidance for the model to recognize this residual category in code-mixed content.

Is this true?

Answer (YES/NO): NO